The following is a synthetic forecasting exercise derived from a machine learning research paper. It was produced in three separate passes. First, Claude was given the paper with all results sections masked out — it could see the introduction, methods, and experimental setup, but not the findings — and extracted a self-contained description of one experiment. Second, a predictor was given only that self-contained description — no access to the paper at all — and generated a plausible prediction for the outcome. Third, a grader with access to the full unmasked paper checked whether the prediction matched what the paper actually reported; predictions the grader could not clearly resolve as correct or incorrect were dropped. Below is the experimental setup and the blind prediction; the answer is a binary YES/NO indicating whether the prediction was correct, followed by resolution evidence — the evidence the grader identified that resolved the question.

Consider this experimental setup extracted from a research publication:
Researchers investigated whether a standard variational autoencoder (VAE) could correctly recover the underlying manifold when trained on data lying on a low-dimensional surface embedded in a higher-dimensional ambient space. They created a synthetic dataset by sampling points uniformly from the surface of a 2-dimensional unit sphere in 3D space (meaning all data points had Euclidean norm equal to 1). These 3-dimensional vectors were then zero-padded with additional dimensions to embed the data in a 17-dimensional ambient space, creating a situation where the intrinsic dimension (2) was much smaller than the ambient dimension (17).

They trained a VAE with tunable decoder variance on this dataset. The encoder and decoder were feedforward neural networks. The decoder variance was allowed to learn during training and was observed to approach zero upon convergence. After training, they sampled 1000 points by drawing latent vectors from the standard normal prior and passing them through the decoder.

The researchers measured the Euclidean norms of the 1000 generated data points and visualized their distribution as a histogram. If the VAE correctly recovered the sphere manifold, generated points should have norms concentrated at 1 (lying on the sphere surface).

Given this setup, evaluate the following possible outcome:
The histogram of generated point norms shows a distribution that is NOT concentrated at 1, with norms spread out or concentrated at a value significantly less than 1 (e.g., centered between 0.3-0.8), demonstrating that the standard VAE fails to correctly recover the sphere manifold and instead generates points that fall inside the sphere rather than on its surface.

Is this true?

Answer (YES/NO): YES